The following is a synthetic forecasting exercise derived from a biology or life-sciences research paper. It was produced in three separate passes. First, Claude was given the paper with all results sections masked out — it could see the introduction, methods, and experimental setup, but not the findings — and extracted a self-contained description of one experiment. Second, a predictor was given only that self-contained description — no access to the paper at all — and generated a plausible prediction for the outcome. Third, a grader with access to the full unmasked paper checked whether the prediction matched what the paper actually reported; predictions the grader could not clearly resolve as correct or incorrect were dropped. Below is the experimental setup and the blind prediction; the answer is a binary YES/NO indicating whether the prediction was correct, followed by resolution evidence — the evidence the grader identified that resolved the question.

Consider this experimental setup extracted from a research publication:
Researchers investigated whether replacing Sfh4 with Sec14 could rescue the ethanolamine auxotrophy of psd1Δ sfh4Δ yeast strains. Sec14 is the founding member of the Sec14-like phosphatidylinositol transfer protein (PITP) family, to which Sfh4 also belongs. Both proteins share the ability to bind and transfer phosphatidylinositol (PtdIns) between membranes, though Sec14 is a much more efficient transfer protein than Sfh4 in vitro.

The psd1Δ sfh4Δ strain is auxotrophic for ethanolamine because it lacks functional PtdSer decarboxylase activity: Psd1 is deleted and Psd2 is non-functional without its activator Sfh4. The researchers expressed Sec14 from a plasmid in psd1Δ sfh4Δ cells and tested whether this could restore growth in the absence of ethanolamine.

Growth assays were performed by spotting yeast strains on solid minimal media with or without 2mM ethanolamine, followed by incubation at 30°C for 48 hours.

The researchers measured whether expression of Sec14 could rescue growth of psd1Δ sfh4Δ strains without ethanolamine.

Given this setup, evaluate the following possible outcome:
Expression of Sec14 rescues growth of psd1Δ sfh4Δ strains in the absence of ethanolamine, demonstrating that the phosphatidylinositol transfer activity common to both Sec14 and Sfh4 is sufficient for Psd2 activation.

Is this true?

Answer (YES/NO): NO